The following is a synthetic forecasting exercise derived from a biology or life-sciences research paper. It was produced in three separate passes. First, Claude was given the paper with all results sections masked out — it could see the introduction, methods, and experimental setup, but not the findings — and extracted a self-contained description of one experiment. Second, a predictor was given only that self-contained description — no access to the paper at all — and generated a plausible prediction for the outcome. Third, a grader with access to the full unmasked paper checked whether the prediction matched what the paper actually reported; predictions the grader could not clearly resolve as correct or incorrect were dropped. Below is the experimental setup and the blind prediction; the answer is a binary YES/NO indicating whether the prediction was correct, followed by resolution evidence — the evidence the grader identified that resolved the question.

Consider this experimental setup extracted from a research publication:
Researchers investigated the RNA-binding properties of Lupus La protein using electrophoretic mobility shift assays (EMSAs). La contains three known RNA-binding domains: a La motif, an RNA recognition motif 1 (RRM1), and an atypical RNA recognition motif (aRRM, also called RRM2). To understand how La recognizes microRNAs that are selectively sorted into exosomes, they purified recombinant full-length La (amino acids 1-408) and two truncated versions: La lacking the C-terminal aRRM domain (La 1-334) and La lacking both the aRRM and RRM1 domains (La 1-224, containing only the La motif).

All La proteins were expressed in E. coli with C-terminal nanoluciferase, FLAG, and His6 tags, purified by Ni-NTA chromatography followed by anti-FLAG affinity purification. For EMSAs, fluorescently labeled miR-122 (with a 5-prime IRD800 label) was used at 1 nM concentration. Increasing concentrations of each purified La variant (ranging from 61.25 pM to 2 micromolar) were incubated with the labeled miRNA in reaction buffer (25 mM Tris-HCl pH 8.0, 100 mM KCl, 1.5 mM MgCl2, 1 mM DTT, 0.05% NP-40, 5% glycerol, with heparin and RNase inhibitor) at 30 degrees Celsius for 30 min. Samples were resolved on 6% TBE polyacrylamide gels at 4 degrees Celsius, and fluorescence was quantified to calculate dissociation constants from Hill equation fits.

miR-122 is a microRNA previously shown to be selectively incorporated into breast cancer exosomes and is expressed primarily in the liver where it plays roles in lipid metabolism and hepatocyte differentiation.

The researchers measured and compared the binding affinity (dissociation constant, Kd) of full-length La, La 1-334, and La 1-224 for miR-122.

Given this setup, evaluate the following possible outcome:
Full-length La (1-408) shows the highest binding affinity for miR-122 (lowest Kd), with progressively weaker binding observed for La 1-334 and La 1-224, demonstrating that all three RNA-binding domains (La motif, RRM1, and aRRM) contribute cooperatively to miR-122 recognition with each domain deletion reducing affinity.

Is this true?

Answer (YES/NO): NO